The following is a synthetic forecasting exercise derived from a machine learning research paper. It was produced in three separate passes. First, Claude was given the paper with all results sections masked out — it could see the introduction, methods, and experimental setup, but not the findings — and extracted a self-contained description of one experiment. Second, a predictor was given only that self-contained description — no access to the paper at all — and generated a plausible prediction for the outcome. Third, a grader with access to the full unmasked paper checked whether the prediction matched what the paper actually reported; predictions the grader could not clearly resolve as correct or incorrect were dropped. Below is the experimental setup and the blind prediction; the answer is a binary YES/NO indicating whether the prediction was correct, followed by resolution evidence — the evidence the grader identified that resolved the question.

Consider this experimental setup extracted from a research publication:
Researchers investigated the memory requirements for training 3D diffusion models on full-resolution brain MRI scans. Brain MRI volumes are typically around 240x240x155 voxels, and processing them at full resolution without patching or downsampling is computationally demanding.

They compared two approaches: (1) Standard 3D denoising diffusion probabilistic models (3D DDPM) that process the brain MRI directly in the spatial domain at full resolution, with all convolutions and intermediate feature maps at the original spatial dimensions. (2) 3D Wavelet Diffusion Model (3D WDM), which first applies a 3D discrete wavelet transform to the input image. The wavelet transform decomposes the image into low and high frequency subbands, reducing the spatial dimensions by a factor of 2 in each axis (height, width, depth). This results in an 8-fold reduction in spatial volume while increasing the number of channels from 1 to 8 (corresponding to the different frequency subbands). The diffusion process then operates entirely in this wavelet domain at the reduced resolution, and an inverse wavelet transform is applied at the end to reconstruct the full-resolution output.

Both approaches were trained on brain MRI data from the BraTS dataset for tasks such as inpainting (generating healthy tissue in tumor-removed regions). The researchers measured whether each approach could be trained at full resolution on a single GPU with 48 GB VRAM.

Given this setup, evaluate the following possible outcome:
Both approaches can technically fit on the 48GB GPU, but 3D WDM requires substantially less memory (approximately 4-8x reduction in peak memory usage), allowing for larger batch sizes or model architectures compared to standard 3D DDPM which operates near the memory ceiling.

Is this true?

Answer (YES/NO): NO